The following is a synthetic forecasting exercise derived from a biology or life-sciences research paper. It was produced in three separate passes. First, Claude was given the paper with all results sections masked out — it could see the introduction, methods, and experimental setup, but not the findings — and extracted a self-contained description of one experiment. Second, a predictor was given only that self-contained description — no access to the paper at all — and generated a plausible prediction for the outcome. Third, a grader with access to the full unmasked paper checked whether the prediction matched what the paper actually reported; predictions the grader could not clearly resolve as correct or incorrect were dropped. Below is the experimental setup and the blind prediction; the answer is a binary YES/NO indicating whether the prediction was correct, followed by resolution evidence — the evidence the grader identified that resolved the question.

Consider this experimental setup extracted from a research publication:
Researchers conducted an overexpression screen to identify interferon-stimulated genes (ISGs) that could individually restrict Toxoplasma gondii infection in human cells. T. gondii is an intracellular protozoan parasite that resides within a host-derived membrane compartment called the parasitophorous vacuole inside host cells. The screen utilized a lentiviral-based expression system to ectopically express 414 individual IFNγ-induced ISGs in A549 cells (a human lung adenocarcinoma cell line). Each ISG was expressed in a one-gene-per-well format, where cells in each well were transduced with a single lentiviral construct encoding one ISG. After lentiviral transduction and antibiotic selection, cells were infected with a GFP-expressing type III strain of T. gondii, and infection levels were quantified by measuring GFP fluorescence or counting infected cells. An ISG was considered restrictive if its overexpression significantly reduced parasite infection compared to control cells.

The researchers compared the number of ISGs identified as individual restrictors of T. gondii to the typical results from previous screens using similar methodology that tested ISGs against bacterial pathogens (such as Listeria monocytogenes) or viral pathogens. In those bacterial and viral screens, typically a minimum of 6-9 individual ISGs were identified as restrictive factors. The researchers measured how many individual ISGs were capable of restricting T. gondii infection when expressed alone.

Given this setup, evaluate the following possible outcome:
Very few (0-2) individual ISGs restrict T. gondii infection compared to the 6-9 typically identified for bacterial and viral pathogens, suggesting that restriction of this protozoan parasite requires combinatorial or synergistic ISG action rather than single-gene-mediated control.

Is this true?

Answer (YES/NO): YES